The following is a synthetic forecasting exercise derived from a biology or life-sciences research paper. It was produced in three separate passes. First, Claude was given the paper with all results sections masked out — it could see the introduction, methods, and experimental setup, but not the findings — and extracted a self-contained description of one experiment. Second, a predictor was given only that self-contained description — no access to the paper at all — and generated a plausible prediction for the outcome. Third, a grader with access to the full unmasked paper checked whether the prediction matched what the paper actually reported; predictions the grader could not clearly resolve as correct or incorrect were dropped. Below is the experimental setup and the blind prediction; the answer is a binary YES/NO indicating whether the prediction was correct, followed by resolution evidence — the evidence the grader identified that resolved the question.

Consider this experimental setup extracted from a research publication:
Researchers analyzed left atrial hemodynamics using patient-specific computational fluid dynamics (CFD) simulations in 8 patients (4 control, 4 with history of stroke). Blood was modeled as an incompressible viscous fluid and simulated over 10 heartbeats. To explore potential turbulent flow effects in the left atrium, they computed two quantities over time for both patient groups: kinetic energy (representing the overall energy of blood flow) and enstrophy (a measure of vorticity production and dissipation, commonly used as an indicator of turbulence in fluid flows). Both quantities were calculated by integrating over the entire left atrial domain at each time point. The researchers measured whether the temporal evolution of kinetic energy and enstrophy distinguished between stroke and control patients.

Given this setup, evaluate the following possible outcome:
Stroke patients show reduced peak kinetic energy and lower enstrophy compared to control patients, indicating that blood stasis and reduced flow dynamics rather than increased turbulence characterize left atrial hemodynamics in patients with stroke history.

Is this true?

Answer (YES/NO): NO